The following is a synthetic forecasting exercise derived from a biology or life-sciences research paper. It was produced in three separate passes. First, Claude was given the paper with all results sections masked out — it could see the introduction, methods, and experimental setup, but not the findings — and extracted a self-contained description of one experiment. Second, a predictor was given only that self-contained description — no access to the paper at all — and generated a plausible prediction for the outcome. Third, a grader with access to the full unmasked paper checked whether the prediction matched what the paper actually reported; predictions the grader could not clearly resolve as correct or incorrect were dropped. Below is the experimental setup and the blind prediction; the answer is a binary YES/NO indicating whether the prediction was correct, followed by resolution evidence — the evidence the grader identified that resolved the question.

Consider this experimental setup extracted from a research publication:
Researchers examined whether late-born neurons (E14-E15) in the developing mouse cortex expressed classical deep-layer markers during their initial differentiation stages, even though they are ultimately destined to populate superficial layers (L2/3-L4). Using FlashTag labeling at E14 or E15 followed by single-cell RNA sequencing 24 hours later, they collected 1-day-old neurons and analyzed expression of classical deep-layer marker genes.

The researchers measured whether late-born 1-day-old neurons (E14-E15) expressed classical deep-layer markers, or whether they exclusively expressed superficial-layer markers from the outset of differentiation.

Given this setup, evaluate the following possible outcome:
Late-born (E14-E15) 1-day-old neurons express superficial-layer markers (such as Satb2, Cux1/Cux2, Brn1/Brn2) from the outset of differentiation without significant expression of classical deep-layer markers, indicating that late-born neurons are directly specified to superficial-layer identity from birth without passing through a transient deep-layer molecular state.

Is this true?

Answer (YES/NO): NO